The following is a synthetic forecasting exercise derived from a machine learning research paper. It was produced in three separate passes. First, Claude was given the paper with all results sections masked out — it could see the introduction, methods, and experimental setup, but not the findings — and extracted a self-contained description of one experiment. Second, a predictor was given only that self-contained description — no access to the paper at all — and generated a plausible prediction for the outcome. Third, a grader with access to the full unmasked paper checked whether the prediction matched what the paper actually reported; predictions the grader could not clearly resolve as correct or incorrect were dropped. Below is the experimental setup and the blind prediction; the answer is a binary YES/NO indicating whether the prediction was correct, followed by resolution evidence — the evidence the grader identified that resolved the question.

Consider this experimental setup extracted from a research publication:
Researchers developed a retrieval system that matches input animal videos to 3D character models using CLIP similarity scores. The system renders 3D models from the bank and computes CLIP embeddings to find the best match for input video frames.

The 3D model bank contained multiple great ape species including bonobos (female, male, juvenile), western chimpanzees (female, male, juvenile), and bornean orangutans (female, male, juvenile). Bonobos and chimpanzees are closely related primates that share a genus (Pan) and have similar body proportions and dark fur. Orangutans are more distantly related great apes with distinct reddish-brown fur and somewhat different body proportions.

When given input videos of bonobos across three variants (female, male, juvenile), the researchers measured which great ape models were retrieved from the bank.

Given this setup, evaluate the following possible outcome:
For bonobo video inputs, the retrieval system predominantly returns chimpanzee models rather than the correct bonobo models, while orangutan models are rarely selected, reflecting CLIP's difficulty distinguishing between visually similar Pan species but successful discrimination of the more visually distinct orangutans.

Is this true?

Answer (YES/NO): NO